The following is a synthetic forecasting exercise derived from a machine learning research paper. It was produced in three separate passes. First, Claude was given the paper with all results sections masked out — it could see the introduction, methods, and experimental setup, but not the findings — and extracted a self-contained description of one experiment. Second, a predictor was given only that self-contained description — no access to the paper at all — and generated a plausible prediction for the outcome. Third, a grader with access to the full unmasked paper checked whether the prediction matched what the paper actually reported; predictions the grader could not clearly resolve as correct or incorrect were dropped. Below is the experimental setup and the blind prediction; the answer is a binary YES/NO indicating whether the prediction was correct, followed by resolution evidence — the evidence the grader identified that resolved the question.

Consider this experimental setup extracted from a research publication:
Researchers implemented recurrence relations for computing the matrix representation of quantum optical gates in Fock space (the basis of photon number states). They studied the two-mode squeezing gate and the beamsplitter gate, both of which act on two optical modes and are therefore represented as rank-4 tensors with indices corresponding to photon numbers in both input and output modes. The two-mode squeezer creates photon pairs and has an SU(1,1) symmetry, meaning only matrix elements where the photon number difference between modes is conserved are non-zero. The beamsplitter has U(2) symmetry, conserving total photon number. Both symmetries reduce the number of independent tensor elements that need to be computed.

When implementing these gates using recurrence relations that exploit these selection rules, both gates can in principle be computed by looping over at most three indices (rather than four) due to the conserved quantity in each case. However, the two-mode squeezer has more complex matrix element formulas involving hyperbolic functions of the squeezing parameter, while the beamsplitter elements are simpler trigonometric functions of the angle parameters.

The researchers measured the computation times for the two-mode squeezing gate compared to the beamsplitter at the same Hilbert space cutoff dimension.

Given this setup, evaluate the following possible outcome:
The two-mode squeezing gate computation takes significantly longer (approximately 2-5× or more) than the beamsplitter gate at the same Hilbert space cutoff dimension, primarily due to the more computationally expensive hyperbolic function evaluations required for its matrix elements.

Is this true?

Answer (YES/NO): NO